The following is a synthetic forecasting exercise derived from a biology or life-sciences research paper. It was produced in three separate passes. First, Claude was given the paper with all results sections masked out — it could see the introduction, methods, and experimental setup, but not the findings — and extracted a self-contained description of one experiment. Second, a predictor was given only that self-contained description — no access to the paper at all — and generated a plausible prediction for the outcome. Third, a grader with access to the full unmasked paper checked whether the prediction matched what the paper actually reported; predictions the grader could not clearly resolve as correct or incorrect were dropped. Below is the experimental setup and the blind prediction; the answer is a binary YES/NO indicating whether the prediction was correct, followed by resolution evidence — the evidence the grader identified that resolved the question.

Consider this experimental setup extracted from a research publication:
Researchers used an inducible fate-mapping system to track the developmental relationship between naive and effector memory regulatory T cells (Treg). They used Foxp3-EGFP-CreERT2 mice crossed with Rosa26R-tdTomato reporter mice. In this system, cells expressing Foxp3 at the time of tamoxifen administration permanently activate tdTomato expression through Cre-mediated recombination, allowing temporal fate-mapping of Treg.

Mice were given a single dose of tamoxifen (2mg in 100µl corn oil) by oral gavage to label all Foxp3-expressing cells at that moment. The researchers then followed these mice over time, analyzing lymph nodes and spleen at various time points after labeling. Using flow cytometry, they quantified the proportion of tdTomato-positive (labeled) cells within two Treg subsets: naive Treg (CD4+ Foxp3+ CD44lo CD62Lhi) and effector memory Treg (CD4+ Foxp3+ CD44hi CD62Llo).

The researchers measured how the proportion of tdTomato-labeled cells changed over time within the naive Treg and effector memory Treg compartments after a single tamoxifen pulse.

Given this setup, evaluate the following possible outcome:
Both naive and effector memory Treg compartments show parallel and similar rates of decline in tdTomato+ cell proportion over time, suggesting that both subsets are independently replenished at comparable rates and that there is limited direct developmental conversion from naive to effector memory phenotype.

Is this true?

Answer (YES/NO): NO